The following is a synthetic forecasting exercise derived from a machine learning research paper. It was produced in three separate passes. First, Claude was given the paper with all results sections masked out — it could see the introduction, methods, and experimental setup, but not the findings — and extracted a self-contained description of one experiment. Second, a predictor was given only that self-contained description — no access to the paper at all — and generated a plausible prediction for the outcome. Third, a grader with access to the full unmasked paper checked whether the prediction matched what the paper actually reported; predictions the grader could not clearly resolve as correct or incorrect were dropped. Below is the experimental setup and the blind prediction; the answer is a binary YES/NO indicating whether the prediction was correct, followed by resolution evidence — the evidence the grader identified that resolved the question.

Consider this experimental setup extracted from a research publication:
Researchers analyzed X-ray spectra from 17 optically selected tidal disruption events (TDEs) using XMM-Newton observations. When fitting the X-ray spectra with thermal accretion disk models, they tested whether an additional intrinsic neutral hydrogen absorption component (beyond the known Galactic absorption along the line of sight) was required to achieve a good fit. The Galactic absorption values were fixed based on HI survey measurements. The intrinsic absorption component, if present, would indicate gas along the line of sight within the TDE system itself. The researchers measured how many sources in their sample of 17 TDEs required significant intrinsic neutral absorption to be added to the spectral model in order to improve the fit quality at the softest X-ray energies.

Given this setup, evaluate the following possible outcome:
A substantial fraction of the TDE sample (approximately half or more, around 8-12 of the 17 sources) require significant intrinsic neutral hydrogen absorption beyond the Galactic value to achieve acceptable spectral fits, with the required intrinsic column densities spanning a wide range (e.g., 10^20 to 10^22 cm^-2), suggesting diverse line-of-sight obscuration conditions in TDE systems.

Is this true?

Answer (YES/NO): NO